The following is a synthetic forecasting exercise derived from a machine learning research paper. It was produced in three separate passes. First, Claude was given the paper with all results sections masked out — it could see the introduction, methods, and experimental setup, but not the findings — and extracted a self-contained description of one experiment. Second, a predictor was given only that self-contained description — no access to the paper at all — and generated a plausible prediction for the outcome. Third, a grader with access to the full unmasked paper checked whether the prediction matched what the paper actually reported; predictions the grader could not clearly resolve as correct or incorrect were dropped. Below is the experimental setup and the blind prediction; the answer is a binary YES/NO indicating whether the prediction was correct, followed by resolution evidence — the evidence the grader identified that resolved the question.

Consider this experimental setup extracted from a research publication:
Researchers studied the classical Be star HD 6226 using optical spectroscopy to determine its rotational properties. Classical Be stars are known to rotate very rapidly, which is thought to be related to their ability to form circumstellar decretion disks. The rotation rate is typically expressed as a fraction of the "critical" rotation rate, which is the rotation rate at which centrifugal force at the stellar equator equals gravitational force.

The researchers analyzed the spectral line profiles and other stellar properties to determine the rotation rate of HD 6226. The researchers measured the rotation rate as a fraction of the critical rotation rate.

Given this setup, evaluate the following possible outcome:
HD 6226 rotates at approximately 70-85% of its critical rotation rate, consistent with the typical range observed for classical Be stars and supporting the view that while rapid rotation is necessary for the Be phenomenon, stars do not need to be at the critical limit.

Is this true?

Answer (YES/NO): YES